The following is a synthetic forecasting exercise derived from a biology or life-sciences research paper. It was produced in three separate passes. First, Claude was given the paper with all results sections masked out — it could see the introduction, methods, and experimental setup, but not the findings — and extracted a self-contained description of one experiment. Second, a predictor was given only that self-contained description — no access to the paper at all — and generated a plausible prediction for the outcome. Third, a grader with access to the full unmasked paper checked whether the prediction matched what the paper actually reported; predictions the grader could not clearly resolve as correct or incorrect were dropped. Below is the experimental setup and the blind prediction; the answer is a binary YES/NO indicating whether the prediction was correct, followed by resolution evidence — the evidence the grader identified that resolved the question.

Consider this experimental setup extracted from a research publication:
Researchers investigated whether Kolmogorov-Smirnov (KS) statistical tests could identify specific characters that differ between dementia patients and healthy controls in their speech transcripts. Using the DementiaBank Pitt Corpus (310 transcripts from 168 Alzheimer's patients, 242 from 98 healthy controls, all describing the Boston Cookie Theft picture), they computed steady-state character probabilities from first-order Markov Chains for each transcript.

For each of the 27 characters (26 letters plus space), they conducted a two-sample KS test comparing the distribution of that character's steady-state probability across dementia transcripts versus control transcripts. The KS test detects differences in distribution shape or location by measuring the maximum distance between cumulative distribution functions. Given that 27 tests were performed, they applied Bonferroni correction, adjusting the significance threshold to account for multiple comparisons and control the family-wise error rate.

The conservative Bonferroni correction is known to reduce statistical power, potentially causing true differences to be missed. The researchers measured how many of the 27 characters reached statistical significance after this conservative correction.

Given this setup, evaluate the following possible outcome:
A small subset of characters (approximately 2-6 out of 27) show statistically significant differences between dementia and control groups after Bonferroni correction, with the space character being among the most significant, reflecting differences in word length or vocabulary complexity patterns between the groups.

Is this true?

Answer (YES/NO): YES